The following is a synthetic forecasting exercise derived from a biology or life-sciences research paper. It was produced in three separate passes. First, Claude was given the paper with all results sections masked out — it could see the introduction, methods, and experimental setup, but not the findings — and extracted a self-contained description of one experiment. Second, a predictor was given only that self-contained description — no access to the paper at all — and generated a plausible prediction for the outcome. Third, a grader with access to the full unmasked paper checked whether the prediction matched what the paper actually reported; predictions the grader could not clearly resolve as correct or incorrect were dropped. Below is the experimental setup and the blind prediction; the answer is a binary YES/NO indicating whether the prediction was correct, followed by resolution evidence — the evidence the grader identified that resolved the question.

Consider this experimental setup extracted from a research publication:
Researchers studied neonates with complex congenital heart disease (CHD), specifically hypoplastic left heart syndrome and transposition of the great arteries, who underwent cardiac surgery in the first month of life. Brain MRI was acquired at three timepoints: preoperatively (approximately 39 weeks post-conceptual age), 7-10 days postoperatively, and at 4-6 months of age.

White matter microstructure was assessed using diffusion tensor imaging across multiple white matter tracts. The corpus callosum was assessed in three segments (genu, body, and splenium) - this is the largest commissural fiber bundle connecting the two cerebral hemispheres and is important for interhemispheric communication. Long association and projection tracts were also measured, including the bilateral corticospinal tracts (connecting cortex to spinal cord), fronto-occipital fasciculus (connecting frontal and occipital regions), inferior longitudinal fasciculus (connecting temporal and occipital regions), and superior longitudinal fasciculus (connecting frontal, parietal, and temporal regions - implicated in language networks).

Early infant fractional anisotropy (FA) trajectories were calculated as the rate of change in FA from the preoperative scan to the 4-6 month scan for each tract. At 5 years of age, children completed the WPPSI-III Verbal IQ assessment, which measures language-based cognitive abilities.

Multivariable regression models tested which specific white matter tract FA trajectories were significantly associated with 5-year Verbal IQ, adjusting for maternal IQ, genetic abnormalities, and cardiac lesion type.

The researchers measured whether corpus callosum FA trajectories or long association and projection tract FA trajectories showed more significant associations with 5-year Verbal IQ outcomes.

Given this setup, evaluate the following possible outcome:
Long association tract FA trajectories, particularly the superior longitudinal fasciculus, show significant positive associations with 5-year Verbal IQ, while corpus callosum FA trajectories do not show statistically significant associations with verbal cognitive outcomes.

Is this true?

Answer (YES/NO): NO